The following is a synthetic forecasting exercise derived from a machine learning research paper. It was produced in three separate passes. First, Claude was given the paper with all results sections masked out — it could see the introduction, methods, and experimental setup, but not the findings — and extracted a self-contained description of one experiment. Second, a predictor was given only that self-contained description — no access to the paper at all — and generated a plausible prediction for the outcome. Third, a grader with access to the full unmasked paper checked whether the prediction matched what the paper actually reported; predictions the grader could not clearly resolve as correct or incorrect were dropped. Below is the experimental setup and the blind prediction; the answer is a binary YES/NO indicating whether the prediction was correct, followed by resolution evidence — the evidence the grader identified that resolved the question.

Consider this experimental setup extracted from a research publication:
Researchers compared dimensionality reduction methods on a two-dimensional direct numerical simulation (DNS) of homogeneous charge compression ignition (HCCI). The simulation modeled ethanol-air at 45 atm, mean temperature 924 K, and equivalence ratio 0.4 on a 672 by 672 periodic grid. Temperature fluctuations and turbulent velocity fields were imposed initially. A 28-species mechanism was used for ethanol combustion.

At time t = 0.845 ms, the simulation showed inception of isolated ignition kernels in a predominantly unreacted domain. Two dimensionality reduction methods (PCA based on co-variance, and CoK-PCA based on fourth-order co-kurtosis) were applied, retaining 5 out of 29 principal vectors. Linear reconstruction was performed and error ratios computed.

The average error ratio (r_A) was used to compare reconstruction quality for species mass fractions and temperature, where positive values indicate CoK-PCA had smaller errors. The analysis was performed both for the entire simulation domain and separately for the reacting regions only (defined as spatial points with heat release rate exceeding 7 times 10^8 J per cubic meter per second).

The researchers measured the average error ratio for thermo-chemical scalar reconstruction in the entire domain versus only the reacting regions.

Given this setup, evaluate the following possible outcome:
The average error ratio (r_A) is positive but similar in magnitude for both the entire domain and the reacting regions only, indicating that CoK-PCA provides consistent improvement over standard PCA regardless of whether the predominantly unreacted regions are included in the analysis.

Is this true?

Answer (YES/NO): NO